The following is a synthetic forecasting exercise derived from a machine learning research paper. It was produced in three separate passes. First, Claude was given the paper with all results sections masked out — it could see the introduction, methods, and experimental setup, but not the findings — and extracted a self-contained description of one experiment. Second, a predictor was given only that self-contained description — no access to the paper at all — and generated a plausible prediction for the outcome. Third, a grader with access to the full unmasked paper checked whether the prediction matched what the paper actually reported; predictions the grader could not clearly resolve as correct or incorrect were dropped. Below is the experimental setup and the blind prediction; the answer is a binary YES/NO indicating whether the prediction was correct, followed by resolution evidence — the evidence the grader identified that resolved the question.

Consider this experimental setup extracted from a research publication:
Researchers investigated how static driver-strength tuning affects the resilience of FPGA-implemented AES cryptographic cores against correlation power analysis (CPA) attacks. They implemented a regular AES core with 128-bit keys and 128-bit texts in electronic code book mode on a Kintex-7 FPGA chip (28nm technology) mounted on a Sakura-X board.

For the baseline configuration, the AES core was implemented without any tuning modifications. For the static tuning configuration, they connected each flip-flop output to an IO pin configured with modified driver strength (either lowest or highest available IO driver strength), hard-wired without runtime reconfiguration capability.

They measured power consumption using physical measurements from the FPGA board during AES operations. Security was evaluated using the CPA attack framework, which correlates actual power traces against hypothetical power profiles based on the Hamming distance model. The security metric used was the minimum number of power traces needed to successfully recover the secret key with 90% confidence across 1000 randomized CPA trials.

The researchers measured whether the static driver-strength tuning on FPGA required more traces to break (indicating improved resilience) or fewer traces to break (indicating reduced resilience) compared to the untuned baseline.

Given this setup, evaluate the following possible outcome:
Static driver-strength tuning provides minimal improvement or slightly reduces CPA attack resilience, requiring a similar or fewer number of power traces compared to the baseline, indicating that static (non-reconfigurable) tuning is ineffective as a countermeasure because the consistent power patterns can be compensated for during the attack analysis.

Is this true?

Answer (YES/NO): YES